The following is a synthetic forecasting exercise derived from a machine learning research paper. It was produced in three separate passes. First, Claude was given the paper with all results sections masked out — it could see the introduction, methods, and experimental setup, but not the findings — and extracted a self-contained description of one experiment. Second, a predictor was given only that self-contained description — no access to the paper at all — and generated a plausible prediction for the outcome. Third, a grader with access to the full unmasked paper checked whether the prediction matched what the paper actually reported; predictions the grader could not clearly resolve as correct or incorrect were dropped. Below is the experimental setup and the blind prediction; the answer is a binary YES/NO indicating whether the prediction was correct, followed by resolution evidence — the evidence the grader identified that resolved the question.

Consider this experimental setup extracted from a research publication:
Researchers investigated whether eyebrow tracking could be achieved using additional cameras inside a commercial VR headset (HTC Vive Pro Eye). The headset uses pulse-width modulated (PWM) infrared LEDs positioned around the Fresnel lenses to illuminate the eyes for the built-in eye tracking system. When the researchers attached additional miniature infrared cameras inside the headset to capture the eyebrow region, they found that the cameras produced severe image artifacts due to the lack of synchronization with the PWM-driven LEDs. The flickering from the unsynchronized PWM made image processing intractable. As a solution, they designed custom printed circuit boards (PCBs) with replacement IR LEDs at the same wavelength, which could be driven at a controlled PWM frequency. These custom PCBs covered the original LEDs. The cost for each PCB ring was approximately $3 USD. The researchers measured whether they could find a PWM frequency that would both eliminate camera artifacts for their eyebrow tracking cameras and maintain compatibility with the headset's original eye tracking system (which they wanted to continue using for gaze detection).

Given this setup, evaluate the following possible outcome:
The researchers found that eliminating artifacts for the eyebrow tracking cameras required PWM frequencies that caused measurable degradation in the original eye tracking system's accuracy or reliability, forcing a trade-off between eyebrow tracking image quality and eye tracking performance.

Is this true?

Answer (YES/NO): YES